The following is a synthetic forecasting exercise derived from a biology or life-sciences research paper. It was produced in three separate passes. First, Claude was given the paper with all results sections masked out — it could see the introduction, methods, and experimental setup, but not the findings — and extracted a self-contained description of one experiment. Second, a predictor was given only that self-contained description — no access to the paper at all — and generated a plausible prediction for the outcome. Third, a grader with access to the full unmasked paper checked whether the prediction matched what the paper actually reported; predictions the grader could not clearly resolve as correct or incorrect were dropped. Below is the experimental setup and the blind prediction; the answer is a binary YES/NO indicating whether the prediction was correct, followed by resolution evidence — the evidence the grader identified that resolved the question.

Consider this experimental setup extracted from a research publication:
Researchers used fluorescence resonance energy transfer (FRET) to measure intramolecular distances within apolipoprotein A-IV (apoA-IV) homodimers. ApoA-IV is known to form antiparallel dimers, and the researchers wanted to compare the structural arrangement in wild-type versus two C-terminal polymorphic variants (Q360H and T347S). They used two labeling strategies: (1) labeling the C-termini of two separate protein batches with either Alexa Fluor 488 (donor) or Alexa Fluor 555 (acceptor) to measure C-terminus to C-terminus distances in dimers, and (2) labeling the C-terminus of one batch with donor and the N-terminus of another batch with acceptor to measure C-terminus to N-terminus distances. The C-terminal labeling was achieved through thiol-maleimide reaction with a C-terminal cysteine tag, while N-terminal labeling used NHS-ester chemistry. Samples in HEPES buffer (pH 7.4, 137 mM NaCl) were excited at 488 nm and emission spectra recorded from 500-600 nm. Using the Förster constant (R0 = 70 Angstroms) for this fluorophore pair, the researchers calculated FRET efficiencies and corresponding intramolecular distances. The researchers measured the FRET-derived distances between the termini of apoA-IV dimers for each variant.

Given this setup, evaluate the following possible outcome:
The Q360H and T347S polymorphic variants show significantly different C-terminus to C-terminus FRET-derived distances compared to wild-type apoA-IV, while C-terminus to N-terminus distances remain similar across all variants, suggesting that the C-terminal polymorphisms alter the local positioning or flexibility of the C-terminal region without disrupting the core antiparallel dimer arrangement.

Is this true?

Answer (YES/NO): NO